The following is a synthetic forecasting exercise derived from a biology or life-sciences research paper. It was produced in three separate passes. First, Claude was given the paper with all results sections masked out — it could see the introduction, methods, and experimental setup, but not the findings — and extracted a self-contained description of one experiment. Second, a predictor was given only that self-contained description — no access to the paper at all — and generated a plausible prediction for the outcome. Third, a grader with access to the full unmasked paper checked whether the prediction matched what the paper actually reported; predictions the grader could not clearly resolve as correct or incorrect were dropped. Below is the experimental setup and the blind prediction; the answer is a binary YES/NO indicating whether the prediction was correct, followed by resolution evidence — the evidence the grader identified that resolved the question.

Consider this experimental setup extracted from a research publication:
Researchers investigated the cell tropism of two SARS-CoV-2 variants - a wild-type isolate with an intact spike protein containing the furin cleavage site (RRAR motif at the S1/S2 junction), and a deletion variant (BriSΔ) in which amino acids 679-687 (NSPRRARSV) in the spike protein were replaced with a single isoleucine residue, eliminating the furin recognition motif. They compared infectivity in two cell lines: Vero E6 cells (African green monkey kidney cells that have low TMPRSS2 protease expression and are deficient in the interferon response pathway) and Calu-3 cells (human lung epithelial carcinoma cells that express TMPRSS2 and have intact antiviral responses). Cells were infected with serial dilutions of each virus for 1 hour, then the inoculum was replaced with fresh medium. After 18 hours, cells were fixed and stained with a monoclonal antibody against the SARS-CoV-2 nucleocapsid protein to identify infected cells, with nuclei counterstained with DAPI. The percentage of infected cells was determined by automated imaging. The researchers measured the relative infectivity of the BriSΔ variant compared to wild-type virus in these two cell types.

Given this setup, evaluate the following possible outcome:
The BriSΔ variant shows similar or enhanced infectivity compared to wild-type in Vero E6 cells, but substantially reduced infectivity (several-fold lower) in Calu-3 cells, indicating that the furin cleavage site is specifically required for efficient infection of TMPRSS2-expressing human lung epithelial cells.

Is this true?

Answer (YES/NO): NO